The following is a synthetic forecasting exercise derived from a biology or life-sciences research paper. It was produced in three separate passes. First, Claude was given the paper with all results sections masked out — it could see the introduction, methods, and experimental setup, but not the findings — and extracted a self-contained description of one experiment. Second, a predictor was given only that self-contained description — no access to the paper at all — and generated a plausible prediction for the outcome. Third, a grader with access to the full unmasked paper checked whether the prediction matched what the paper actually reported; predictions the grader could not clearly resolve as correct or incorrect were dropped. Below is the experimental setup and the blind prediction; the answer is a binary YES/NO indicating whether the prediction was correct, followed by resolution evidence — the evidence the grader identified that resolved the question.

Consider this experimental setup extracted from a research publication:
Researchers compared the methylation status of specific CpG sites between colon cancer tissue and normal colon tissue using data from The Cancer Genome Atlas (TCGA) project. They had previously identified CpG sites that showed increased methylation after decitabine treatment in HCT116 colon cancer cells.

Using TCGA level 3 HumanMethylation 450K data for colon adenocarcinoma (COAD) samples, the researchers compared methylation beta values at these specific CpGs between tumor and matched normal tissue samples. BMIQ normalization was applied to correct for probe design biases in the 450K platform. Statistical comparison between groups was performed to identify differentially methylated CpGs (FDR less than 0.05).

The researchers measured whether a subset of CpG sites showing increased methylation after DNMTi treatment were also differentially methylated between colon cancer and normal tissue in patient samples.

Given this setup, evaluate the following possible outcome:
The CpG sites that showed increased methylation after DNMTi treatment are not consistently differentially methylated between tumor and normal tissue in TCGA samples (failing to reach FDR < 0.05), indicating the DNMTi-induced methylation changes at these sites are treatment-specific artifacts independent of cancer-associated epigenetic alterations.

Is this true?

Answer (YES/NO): NO